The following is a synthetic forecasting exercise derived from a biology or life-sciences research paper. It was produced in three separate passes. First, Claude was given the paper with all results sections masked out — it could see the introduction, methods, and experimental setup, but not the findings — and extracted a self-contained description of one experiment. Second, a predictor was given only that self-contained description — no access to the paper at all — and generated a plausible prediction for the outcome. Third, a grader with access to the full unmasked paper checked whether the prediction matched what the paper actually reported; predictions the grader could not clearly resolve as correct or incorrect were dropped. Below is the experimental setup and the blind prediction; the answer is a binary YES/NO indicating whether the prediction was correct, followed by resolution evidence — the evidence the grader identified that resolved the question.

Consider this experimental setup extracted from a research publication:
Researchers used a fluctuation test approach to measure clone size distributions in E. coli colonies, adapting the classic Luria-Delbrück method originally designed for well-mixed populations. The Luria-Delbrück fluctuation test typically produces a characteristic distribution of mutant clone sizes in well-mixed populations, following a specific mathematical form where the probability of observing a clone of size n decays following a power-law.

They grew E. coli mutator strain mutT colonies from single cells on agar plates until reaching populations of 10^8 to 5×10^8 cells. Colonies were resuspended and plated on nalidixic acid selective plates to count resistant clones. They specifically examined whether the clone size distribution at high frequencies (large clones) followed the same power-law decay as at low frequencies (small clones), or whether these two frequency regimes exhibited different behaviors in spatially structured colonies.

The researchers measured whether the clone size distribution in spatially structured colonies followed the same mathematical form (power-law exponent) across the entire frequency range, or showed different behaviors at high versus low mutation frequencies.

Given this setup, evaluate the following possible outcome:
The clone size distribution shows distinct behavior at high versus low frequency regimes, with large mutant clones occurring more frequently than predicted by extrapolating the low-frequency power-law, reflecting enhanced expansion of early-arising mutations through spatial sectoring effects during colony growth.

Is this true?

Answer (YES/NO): YES